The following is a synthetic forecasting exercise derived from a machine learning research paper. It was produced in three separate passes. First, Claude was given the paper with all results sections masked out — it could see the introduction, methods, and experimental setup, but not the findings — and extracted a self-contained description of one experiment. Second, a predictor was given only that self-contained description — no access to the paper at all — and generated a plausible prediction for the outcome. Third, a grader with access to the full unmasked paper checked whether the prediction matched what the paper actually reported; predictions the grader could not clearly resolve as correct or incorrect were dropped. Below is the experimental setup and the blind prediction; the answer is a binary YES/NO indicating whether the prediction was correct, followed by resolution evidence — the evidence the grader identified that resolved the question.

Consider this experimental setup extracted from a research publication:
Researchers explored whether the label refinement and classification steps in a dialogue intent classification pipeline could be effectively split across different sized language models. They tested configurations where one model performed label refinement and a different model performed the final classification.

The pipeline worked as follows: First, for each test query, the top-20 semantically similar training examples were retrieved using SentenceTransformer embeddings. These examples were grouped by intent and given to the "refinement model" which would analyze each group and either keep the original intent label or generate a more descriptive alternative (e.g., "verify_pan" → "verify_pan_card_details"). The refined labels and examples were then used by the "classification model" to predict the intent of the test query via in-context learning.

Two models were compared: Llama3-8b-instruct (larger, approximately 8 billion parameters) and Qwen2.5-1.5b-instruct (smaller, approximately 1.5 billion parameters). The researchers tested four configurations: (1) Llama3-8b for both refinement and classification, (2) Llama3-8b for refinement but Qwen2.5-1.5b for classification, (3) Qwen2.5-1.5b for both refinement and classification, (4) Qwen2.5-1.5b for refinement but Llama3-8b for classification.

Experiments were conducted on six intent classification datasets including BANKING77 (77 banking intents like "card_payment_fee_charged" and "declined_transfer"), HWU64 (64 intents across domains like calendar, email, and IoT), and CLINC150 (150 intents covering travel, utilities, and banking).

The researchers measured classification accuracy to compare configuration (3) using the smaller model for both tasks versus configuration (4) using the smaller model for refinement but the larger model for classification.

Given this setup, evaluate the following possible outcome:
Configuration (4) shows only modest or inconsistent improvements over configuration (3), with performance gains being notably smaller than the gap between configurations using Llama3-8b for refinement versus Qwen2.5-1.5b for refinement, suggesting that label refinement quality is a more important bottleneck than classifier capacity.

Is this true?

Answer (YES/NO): NO